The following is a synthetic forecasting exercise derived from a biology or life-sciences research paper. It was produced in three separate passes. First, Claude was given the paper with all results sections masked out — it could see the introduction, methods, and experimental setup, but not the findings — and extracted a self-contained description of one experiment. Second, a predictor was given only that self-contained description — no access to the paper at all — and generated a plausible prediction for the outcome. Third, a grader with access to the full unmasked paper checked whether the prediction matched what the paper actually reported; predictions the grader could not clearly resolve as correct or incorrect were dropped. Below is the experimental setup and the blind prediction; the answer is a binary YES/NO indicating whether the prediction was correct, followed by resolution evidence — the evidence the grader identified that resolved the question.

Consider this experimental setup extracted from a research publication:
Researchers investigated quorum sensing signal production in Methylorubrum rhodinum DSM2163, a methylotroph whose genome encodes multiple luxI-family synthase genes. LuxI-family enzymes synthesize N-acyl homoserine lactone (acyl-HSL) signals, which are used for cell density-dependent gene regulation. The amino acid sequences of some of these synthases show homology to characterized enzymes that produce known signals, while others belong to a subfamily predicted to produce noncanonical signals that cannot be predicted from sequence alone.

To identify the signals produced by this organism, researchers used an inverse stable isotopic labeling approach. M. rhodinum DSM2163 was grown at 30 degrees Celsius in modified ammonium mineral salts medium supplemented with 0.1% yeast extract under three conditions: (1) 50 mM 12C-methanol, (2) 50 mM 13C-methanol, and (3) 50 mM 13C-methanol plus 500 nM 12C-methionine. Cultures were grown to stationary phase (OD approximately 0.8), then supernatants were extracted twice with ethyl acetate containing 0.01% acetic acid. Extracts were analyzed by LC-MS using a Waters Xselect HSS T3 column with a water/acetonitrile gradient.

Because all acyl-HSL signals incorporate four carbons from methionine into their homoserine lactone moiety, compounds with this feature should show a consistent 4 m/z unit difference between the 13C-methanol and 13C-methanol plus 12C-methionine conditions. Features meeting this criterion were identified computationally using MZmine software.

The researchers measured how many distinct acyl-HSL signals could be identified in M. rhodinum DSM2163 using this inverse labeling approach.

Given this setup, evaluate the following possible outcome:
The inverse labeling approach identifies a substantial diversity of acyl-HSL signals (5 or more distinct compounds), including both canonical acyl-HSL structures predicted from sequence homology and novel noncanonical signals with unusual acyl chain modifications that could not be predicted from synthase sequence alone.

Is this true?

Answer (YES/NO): NO